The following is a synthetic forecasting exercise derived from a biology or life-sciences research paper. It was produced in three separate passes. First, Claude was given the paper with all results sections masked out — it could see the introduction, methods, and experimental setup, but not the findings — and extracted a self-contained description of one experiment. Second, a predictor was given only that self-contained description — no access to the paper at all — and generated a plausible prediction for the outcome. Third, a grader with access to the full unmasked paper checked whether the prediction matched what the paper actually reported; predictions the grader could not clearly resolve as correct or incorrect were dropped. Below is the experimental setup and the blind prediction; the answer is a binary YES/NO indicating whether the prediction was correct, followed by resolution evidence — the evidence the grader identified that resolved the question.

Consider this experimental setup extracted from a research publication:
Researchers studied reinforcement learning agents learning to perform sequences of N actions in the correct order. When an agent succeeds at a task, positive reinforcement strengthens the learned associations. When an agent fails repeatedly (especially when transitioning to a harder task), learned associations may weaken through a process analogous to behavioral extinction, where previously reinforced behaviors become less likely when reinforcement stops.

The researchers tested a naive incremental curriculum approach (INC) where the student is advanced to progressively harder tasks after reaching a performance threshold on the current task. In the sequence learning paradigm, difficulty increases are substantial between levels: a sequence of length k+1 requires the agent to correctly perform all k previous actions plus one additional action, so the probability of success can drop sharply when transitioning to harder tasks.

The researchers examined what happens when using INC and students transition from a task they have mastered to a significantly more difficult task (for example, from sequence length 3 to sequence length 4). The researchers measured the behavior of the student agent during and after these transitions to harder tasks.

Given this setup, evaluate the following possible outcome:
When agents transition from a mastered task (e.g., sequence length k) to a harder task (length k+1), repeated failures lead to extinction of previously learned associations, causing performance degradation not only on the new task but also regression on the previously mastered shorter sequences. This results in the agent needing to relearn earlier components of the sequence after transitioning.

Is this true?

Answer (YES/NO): YES